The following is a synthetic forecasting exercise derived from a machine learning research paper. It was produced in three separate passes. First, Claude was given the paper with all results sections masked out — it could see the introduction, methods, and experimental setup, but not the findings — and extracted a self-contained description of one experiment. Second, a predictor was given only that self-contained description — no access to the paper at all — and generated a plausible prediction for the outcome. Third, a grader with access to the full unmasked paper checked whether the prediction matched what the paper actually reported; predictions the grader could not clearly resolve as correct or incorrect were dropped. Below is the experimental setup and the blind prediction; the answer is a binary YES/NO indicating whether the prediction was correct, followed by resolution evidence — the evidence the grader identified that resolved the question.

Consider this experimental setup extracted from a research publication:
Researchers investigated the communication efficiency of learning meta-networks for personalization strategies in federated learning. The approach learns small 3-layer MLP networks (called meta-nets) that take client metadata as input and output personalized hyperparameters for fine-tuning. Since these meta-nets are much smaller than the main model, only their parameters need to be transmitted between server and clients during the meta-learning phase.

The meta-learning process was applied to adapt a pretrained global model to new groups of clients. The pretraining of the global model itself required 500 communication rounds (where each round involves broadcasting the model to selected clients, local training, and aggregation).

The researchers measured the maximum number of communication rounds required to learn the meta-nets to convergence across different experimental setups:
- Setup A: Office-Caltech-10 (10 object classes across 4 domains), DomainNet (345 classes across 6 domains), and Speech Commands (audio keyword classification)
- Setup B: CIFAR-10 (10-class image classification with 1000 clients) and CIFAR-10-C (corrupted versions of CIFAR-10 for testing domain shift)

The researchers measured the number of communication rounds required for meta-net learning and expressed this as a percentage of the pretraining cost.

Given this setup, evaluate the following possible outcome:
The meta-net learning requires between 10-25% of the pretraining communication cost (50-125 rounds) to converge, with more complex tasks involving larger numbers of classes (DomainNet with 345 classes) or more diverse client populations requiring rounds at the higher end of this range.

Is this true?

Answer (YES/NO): NO